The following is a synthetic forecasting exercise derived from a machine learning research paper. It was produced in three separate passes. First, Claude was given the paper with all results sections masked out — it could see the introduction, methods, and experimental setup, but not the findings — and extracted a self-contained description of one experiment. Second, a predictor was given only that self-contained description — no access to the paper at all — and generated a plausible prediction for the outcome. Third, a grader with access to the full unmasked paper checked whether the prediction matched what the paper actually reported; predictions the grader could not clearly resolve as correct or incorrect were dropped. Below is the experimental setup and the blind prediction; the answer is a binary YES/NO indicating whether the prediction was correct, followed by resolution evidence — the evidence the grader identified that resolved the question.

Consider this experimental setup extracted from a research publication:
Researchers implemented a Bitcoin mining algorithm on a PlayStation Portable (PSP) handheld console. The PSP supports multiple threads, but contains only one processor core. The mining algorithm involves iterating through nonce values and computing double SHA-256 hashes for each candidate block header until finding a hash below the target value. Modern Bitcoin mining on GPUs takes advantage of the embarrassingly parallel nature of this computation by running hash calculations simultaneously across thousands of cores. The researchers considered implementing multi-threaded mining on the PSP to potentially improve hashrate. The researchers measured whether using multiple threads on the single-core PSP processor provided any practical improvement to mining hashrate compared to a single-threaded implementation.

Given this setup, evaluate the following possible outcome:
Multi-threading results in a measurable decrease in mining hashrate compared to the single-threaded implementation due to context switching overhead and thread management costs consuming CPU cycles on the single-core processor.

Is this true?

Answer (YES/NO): NO